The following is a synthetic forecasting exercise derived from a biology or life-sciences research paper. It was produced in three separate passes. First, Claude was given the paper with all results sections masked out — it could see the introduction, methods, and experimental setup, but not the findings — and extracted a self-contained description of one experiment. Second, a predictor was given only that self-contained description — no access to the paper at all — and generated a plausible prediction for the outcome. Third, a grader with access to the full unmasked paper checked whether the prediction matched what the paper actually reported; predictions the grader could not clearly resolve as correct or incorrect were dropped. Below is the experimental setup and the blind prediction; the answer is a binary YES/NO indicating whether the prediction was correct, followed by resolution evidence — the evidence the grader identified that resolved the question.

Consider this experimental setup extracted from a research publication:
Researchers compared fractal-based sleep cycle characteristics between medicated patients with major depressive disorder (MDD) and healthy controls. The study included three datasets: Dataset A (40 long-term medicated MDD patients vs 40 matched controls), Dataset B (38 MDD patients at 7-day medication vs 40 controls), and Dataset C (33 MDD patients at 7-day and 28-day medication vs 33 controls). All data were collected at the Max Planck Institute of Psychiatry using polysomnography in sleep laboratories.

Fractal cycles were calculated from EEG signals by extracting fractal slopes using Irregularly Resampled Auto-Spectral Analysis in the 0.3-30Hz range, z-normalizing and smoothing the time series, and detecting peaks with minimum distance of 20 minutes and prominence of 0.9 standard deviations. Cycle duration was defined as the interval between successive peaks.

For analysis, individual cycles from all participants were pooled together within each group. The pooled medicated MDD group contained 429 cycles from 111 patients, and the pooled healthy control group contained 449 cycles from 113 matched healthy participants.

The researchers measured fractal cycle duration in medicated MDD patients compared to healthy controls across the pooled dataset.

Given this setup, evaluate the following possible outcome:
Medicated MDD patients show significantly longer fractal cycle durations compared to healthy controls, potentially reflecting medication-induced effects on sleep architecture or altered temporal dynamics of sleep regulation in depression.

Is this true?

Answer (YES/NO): YES